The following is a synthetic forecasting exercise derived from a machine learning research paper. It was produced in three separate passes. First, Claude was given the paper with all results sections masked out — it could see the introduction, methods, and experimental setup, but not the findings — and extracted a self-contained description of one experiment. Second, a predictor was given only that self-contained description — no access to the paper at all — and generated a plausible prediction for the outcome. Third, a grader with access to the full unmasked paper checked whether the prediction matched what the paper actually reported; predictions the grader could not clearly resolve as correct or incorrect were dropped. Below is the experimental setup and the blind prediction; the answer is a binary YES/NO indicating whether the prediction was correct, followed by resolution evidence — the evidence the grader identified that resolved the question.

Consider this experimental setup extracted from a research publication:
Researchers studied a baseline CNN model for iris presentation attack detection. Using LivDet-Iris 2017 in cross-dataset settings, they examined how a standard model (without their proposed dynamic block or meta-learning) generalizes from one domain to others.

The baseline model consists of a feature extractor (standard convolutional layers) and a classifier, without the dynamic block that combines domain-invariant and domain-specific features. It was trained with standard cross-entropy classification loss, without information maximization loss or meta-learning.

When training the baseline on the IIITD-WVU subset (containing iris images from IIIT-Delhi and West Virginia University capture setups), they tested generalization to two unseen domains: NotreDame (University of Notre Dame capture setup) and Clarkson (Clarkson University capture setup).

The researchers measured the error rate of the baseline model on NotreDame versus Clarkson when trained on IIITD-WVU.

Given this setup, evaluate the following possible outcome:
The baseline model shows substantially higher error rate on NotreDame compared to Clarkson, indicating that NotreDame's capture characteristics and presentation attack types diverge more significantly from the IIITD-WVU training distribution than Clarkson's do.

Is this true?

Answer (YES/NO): NO